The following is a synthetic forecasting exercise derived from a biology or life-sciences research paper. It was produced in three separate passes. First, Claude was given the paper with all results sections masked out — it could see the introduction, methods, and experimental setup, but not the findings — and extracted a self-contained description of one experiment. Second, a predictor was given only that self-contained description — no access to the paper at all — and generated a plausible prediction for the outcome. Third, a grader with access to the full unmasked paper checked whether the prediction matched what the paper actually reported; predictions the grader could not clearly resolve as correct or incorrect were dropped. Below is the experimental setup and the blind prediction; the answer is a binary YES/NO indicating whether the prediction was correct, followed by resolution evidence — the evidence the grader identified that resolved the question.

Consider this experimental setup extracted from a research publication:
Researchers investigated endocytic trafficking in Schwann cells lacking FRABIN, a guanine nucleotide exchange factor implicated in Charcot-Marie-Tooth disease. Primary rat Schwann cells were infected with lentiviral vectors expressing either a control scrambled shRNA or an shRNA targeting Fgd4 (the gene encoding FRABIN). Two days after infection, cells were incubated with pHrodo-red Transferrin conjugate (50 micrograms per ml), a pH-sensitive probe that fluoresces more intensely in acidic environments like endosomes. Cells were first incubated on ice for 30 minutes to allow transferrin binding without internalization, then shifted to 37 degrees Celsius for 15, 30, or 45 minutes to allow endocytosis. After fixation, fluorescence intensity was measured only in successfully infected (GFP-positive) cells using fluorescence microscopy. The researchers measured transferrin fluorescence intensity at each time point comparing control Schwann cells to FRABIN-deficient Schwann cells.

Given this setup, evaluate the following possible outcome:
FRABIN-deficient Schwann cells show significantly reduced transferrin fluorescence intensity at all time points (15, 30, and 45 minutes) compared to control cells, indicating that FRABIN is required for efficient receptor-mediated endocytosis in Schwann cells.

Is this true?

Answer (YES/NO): NO